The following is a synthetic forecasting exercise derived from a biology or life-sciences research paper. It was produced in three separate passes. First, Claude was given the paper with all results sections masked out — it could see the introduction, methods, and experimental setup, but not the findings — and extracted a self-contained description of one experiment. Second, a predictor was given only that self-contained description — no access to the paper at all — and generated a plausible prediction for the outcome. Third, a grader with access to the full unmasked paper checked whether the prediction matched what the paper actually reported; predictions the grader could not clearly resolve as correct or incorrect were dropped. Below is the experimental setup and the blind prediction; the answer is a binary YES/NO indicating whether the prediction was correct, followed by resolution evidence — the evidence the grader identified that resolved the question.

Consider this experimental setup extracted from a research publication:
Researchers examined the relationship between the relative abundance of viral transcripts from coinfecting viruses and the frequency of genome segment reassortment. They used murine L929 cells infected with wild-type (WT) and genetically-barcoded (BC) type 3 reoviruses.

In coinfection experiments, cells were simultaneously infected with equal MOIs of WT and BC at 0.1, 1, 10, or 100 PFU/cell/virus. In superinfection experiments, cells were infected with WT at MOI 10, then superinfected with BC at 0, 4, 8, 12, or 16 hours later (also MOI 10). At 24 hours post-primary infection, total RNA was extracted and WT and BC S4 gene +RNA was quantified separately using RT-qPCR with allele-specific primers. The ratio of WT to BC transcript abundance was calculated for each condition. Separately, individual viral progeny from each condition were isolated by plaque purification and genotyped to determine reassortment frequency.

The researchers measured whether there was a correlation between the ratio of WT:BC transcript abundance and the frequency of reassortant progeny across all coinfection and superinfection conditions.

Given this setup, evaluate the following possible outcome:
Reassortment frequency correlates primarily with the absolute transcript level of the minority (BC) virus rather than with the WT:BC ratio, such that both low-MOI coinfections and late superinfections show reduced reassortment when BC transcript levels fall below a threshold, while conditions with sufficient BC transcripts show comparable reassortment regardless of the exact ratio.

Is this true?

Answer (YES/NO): NO